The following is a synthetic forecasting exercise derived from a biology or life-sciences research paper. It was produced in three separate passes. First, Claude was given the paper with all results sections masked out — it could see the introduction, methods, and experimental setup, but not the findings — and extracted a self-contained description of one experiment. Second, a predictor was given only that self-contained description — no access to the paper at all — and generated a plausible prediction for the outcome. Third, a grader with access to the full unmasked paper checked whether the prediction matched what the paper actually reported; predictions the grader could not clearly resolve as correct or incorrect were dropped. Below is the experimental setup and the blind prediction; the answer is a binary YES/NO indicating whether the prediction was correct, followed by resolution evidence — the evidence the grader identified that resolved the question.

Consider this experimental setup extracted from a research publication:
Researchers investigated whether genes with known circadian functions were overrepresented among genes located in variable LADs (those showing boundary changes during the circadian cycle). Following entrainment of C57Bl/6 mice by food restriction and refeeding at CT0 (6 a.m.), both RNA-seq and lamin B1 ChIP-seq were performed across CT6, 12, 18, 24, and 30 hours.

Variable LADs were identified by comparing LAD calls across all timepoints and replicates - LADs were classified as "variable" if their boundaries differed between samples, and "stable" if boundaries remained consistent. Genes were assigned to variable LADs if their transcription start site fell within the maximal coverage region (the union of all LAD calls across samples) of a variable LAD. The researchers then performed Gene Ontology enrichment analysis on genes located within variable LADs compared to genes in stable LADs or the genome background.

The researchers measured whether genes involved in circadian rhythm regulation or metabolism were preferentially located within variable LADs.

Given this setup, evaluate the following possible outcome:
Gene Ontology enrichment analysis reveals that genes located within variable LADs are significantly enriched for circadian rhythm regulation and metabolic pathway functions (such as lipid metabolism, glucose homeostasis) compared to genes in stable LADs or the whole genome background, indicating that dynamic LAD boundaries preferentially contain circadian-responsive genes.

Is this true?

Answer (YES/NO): NO